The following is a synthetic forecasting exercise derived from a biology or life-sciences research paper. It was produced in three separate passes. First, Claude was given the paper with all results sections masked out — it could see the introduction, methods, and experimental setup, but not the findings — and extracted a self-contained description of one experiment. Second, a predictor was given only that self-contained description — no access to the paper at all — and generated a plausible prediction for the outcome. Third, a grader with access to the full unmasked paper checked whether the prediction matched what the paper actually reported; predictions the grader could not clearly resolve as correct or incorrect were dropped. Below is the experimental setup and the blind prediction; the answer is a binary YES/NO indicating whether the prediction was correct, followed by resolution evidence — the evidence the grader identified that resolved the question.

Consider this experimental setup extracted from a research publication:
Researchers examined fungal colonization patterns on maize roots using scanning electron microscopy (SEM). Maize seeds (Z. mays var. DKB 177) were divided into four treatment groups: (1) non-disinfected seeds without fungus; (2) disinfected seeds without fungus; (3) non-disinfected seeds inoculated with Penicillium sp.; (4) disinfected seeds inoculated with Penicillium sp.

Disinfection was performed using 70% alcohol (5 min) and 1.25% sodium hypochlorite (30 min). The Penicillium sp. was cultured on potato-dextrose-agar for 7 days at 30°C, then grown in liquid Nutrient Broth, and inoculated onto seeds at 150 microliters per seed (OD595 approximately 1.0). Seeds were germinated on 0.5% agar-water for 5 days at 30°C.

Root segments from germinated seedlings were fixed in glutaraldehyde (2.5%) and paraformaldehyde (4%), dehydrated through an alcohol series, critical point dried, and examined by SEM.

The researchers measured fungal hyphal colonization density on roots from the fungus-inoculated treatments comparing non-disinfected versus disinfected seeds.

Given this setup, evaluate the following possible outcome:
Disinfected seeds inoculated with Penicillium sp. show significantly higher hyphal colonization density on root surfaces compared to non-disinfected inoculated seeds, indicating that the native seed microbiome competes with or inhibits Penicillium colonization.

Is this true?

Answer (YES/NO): YES